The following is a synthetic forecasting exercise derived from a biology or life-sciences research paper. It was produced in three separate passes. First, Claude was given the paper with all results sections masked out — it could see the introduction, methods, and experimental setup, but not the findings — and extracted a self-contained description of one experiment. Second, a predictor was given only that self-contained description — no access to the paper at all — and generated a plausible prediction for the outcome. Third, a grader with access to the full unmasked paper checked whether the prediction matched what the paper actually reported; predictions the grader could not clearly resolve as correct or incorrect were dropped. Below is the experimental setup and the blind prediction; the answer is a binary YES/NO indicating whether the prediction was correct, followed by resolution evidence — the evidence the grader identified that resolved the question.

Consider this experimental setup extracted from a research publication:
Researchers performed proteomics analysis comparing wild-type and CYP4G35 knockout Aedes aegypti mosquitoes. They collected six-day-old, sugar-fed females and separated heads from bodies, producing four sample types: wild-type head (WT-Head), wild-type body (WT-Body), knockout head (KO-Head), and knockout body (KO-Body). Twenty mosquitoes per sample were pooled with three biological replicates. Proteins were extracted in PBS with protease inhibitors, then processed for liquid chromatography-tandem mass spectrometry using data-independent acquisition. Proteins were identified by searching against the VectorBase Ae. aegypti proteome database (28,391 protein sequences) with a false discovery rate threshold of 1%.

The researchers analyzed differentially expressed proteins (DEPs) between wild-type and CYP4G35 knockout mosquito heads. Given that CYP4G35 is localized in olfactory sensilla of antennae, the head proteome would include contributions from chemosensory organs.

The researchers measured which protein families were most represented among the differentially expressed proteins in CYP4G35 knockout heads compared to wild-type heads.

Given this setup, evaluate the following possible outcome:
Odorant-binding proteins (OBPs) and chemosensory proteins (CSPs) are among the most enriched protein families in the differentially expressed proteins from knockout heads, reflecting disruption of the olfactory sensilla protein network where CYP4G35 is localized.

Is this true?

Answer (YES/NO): NO